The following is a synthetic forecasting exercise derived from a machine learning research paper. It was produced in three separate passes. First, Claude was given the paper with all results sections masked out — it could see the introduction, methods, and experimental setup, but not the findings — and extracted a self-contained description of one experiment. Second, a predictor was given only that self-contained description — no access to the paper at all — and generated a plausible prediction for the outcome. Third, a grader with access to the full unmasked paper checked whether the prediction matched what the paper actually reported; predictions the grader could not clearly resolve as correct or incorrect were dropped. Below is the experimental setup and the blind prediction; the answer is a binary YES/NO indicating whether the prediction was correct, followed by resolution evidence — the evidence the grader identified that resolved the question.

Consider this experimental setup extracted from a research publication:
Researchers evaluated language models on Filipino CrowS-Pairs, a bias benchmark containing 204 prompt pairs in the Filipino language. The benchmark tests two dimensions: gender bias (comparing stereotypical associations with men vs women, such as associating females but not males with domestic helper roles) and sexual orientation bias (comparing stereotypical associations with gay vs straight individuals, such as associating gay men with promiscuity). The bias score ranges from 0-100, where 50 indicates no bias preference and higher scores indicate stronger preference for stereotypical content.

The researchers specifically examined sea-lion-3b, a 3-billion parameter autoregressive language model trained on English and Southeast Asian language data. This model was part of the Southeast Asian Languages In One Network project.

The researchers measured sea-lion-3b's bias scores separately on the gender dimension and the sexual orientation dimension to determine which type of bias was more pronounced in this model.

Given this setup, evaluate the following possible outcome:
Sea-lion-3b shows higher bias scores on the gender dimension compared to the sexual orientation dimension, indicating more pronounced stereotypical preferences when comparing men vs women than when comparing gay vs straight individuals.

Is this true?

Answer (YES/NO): YES